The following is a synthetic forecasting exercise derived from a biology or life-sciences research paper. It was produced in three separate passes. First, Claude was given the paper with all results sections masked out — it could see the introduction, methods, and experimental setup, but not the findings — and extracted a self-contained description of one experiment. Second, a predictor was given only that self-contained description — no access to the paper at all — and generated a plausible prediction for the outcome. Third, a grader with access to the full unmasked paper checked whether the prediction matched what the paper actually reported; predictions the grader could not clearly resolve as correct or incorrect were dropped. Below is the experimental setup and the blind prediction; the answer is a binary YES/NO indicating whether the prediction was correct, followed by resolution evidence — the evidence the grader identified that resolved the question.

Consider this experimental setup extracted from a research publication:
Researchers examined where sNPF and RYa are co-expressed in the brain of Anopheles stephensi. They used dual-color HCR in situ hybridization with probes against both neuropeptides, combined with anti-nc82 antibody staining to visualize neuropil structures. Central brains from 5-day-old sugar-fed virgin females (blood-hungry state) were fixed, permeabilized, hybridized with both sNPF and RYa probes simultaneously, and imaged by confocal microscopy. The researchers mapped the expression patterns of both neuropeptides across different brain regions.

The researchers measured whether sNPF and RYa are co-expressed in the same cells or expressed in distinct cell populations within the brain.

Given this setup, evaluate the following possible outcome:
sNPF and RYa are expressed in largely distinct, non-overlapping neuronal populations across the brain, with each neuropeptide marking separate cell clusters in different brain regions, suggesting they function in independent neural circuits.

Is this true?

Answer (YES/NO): NO